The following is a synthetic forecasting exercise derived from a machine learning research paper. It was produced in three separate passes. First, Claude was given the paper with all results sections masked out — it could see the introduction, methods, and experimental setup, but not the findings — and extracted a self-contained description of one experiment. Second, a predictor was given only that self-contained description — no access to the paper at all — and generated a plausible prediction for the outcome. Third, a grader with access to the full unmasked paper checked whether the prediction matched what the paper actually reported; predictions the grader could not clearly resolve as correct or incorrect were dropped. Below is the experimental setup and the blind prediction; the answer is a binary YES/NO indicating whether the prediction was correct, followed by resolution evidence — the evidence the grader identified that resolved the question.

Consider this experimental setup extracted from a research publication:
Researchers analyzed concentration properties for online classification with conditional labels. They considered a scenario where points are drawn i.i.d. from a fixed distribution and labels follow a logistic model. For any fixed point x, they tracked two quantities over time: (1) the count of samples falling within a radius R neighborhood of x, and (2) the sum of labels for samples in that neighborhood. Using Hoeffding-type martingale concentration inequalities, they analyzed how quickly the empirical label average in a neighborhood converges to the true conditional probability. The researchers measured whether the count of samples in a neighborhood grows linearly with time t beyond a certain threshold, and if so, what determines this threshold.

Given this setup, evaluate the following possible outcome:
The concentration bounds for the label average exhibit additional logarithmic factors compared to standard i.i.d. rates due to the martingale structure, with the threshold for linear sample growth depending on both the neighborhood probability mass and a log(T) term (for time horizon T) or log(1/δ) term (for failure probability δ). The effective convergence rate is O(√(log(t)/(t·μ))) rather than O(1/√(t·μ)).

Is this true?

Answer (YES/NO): NO